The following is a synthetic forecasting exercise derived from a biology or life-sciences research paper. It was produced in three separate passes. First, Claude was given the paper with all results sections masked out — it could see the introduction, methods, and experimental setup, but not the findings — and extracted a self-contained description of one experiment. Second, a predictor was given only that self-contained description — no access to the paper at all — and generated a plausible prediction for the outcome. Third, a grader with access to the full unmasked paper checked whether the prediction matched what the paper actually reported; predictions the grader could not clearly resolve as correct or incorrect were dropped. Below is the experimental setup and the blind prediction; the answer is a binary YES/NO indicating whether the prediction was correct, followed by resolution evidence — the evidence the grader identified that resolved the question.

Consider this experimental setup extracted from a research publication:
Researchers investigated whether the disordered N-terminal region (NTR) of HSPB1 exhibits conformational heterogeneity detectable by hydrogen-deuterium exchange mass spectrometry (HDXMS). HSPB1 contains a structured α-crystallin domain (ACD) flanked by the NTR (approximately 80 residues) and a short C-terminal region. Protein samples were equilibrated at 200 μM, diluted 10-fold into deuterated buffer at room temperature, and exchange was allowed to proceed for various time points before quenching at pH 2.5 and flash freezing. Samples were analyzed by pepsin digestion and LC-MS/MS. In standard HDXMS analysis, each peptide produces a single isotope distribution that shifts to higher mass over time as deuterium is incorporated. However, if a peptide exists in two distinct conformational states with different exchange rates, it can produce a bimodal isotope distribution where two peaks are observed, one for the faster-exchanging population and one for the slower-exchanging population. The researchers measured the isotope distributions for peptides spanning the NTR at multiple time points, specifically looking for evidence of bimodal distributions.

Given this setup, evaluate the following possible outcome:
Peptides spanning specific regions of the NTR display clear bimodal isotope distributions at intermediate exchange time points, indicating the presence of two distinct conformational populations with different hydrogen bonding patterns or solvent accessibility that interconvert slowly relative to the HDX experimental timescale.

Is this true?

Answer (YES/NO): YES